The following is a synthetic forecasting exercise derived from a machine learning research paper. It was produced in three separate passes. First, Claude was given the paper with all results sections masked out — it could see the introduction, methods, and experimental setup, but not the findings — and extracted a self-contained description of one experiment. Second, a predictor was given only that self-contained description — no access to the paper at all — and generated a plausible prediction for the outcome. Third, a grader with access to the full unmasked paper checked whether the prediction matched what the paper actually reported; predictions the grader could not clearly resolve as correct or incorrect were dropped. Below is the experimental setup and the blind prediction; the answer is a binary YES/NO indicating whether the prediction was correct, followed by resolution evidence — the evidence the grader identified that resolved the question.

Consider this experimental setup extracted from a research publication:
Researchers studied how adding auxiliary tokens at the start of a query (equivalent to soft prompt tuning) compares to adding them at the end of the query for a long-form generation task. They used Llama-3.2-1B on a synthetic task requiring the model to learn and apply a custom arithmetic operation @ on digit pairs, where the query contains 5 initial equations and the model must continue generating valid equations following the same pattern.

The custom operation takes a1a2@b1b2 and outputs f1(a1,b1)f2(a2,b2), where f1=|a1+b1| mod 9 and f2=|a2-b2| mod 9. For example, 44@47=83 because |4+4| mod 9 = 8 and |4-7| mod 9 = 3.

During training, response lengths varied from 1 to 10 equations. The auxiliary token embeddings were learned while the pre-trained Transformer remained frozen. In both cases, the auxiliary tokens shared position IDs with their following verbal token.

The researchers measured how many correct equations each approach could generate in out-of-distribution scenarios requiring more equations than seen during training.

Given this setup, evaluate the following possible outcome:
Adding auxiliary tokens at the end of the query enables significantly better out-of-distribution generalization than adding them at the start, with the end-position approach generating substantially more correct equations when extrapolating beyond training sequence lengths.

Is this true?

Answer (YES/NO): YES